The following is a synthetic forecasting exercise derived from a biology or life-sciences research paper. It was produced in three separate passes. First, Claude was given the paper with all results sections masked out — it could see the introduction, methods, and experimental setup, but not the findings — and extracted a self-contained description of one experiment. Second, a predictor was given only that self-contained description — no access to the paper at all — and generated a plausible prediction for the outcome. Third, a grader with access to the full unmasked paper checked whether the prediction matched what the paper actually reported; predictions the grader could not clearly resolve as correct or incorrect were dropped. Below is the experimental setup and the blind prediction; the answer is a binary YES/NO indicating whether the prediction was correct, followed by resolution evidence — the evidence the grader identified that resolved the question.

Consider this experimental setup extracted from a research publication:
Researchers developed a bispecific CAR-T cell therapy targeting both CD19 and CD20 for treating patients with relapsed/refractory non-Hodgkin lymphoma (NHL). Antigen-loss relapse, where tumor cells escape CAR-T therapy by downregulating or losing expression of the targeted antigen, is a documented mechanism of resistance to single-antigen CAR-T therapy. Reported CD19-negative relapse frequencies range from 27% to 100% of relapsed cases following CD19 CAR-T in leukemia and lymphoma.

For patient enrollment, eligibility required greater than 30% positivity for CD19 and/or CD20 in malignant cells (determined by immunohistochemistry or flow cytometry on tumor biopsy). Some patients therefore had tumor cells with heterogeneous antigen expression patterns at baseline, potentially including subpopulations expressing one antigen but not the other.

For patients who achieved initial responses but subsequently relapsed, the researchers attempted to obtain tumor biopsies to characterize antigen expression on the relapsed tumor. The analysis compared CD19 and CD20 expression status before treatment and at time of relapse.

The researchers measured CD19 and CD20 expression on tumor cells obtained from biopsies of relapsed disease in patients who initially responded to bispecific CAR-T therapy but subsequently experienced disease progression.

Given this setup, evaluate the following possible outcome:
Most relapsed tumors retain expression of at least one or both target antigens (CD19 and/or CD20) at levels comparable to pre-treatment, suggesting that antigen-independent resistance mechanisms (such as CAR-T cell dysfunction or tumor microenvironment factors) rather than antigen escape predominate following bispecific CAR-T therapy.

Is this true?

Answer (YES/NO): YES